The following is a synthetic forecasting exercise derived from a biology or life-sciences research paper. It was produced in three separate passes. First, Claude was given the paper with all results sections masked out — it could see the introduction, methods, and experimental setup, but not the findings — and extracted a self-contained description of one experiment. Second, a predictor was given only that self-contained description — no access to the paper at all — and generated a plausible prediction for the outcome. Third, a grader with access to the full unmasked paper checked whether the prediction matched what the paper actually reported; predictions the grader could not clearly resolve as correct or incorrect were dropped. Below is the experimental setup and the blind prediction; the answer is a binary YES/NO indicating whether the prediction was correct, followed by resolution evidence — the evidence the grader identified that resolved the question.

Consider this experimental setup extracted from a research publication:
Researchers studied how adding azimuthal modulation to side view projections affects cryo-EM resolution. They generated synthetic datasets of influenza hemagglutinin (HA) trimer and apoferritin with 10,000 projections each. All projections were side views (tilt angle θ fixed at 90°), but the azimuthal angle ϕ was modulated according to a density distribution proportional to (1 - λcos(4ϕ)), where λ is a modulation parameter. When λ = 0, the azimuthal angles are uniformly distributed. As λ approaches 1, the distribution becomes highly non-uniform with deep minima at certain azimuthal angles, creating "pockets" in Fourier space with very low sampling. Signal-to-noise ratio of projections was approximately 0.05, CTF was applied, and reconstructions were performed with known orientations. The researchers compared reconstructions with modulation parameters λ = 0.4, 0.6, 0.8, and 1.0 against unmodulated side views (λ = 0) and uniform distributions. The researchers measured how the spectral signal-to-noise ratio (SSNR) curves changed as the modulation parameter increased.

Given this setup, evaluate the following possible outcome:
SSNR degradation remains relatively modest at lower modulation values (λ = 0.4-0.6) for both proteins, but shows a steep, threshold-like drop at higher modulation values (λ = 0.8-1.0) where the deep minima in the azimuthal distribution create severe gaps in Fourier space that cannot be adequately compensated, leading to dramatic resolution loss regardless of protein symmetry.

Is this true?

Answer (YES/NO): NO